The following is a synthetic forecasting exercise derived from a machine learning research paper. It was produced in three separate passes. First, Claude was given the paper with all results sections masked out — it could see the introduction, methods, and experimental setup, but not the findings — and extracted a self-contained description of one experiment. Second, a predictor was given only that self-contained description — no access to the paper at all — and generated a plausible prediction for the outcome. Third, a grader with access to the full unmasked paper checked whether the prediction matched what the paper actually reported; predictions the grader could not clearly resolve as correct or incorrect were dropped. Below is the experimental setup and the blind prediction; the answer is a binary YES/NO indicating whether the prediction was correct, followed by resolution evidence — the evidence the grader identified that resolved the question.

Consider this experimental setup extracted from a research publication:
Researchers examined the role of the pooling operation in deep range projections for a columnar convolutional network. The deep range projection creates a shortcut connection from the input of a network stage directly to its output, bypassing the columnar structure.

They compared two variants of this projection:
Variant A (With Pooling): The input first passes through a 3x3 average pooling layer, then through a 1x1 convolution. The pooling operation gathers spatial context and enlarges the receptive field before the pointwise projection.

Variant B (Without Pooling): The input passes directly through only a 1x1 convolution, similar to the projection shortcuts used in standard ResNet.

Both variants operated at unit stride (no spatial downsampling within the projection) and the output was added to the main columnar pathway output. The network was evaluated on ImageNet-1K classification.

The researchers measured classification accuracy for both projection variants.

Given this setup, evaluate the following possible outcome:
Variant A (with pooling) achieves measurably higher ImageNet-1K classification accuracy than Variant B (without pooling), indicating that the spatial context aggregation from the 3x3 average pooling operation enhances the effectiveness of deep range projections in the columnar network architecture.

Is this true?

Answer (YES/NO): YES